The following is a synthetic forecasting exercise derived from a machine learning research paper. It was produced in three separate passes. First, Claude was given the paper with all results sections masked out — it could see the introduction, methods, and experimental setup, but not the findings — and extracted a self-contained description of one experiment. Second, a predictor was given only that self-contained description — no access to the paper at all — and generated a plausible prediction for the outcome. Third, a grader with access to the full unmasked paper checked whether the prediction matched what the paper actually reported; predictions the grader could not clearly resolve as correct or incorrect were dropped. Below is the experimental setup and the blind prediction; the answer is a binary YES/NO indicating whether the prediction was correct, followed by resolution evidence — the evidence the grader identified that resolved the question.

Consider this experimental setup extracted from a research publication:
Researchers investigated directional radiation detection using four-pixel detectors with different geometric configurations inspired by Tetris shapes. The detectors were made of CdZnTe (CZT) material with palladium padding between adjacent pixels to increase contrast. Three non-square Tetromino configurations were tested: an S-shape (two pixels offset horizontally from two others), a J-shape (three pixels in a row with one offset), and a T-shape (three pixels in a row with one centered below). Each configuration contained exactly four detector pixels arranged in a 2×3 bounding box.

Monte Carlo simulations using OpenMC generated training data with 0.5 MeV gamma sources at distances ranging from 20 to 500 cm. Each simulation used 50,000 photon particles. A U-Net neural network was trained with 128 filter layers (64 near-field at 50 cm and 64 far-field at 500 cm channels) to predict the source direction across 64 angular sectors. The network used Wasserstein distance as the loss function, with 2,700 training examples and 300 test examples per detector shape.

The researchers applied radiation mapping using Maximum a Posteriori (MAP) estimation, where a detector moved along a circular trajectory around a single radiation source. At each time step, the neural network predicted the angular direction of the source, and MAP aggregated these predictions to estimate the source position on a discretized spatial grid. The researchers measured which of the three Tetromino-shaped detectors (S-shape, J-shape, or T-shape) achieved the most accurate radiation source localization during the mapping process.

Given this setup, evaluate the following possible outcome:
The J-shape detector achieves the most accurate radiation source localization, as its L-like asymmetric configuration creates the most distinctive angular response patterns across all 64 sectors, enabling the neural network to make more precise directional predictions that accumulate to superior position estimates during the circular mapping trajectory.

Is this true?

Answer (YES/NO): NO